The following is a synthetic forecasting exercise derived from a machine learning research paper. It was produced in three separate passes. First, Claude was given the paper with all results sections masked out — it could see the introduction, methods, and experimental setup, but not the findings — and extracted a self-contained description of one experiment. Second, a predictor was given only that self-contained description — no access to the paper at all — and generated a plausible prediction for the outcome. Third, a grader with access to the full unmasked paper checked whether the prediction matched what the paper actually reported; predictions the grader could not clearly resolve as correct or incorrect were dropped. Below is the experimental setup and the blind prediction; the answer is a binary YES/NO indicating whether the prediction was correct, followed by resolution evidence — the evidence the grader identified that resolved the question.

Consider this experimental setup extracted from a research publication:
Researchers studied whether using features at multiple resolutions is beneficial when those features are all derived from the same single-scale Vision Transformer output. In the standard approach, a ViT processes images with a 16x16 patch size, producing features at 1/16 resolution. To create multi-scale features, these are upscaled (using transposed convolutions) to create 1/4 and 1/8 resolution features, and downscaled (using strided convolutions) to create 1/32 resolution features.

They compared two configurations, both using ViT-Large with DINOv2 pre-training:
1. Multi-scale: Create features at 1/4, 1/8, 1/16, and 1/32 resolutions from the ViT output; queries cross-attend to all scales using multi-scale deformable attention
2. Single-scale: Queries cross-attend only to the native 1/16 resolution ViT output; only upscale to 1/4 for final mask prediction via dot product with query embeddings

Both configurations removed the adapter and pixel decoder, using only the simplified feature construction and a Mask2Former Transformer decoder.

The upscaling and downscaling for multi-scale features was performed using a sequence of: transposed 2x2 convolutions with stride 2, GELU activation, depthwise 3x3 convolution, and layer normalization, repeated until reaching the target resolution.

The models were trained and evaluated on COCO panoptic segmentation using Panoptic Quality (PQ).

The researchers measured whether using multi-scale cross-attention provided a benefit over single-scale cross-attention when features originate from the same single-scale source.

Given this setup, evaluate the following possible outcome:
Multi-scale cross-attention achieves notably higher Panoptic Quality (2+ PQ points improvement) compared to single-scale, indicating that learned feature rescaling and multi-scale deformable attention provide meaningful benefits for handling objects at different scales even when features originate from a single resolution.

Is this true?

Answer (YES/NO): NO